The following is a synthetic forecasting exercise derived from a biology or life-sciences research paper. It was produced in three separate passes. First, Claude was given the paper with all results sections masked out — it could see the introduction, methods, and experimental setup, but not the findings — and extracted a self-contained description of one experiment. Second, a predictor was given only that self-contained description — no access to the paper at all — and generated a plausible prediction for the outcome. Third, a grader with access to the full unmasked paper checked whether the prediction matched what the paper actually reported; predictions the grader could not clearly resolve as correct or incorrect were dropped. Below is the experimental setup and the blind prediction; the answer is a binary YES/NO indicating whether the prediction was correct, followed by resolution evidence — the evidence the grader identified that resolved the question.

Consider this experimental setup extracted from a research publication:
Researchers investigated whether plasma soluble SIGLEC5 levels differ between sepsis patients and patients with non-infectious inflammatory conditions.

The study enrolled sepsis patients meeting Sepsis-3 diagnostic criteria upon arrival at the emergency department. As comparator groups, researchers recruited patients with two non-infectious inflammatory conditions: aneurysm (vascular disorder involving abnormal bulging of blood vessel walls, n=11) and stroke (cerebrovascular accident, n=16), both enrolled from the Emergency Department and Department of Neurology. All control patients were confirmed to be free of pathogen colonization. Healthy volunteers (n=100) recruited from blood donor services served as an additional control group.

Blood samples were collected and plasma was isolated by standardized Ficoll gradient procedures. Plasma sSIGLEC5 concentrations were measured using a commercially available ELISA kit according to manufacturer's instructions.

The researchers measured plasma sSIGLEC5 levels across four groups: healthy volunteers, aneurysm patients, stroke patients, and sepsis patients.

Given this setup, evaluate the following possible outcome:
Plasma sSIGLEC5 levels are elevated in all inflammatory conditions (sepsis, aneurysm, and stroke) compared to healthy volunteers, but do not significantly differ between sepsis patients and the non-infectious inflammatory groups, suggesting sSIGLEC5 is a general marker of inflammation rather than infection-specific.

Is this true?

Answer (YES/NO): NO